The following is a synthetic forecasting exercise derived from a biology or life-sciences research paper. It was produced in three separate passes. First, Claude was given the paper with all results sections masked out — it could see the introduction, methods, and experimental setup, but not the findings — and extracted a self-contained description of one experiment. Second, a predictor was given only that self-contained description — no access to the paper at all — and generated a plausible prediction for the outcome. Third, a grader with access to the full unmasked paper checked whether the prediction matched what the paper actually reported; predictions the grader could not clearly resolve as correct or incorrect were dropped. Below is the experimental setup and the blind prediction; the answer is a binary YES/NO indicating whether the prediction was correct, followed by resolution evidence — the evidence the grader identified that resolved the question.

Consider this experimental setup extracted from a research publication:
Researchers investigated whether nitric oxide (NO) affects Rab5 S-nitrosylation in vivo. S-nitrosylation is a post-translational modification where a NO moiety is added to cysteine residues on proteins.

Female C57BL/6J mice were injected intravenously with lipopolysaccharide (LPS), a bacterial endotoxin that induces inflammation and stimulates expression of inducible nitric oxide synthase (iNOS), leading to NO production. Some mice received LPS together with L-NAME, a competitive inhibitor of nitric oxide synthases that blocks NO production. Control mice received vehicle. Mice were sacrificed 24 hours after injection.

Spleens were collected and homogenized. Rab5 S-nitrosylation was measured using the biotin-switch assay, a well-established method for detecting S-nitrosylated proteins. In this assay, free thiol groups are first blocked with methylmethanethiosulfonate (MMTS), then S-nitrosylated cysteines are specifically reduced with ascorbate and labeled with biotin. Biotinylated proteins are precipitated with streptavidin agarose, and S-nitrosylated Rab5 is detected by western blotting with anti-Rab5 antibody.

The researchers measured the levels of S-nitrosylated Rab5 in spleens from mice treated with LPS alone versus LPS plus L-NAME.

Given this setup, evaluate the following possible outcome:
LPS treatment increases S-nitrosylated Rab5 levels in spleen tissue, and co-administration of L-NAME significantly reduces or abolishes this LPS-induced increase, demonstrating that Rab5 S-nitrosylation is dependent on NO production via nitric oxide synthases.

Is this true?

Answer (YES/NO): YES